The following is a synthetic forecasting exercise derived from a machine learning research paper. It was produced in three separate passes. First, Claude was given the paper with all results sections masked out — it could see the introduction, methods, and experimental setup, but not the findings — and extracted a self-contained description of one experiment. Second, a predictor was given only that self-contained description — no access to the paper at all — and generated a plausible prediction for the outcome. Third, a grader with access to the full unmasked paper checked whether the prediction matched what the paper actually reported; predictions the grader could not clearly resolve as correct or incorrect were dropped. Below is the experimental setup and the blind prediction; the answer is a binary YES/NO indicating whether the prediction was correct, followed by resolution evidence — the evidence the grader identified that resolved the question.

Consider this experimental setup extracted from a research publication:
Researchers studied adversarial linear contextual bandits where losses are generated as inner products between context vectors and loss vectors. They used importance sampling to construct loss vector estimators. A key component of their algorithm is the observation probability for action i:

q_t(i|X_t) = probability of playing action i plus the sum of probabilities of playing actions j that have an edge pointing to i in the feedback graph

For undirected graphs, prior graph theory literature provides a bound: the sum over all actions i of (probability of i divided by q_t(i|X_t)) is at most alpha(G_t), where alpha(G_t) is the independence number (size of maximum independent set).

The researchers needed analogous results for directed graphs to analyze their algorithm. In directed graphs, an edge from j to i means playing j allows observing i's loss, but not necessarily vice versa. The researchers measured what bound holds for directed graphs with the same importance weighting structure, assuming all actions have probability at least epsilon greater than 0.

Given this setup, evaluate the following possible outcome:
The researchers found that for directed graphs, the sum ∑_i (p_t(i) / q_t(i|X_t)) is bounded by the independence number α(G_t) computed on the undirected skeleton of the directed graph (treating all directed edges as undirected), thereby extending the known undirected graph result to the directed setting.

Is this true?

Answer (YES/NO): NO